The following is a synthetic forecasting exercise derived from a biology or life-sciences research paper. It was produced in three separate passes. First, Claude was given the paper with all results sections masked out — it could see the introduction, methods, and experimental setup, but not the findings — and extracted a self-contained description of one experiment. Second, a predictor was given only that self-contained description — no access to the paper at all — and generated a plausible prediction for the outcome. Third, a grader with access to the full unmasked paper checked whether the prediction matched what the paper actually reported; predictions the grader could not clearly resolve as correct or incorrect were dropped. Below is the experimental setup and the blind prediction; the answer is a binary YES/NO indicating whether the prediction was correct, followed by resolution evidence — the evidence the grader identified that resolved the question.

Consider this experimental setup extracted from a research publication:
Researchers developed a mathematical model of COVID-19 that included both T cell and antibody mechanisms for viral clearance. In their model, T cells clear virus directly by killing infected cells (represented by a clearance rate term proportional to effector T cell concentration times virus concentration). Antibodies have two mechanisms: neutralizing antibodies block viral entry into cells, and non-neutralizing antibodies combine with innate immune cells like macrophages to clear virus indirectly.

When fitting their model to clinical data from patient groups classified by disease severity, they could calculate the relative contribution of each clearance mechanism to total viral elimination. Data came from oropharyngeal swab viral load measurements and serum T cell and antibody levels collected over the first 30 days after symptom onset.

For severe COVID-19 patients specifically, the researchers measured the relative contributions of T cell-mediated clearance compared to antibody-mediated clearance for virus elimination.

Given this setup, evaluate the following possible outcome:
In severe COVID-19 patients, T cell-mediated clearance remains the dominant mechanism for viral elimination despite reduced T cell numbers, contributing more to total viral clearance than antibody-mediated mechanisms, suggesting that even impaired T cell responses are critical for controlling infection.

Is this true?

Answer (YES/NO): YES